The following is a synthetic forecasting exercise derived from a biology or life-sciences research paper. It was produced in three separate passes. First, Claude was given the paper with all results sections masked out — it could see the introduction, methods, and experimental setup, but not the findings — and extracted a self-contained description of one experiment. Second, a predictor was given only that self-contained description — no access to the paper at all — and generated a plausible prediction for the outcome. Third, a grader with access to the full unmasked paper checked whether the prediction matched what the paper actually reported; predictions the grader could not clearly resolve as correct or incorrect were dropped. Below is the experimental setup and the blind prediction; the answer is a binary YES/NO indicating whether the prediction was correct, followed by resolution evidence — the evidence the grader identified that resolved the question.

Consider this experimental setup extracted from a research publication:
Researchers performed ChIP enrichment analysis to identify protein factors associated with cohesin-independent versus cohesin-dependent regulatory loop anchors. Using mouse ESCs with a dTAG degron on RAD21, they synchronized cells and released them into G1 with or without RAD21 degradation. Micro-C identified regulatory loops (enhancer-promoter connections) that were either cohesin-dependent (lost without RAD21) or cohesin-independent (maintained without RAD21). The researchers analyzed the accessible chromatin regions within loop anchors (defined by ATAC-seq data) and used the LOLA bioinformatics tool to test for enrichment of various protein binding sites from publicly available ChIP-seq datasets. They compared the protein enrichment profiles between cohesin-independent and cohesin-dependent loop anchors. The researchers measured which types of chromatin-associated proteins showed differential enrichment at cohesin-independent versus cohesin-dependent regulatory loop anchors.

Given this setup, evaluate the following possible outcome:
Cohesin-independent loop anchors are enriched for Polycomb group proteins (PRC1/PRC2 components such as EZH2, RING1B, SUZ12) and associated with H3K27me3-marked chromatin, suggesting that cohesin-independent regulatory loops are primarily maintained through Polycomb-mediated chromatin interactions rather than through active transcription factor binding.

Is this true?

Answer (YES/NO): NO